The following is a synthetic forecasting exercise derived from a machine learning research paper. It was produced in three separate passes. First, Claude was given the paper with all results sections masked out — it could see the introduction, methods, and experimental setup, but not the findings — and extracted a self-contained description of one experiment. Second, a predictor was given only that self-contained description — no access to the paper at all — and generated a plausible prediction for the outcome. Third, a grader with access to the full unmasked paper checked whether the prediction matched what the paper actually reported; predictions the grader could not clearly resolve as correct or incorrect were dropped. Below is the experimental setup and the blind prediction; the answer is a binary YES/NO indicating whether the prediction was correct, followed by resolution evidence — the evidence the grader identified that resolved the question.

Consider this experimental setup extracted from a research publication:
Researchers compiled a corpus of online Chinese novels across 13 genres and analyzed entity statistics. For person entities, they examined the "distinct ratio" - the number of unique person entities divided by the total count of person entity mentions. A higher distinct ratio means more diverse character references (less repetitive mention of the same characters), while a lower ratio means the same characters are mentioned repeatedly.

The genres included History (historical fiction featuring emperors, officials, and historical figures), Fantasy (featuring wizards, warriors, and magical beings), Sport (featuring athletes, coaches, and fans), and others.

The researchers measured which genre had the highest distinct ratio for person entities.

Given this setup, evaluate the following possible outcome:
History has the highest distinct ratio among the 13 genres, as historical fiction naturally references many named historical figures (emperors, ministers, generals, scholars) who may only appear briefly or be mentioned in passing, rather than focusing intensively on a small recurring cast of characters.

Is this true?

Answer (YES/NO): YES